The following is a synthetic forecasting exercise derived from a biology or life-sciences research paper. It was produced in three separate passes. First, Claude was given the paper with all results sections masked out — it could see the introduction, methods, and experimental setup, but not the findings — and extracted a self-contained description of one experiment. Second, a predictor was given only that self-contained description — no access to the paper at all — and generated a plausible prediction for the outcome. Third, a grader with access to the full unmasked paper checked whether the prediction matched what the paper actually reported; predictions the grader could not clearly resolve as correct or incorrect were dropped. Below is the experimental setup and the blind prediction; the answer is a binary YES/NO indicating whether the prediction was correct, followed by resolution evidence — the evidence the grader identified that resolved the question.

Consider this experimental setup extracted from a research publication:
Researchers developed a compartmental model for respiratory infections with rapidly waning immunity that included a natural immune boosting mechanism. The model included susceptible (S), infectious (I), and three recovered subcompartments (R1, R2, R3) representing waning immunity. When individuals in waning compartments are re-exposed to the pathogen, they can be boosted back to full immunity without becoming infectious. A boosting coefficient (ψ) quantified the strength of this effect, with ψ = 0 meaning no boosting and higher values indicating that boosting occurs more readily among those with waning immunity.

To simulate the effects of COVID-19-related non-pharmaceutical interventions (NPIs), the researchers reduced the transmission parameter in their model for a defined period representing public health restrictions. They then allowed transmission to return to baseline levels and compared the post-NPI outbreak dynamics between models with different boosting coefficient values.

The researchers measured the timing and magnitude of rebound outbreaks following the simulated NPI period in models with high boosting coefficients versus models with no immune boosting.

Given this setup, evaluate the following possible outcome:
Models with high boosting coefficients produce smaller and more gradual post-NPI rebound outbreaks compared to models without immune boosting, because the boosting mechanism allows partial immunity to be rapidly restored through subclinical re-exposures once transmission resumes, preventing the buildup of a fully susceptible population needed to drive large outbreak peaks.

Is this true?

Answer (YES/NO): NO